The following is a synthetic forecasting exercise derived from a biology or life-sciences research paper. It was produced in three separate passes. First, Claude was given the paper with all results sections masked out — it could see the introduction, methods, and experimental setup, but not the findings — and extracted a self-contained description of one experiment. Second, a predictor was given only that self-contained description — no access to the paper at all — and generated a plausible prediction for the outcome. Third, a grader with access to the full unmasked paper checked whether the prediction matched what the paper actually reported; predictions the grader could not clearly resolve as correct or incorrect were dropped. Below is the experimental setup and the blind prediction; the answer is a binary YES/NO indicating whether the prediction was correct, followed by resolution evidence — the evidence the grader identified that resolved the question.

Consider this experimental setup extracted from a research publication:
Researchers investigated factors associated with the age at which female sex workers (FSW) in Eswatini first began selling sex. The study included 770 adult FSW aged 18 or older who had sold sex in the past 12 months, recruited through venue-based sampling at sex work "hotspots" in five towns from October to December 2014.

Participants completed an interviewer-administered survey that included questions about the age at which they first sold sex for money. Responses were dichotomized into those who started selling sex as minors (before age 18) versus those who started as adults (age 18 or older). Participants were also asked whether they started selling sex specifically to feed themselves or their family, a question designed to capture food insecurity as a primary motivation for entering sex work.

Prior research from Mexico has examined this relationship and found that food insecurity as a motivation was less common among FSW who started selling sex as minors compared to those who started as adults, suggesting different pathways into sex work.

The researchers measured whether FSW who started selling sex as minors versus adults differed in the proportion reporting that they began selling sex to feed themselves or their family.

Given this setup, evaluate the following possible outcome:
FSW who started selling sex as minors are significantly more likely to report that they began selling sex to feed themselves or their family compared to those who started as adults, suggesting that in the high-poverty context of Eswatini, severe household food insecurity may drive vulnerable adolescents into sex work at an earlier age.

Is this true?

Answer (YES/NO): NO